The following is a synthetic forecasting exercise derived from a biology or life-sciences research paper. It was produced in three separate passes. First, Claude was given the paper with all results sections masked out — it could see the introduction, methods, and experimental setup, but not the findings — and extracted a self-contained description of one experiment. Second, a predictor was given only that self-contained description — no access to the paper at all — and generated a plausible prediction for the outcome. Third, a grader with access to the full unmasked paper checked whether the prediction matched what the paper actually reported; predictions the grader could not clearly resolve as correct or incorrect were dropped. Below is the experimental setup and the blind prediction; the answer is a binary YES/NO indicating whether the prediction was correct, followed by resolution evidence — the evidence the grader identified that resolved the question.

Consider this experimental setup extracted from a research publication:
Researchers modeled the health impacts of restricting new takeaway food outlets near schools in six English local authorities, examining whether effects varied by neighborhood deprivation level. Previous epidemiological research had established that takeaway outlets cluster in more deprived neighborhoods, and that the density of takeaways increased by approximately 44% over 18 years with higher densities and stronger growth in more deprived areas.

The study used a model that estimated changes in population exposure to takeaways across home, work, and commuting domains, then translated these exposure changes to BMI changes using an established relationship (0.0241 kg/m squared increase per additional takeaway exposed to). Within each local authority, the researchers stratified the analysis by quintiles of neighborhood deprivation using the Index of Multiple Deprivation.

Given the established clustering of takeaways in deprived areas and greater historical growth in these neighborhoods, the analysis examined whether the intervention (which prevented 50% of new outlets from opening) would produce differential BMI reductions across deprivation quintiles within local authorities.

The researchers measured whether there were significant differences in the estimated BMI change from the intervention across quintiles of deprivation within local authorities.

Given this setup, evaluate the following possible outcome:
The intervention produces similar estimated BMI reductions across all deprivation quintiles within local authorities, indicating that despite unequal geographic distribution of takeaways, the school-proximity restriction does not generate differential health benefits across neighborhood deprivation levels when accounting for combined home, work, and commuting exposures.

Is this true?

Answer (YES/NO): YES